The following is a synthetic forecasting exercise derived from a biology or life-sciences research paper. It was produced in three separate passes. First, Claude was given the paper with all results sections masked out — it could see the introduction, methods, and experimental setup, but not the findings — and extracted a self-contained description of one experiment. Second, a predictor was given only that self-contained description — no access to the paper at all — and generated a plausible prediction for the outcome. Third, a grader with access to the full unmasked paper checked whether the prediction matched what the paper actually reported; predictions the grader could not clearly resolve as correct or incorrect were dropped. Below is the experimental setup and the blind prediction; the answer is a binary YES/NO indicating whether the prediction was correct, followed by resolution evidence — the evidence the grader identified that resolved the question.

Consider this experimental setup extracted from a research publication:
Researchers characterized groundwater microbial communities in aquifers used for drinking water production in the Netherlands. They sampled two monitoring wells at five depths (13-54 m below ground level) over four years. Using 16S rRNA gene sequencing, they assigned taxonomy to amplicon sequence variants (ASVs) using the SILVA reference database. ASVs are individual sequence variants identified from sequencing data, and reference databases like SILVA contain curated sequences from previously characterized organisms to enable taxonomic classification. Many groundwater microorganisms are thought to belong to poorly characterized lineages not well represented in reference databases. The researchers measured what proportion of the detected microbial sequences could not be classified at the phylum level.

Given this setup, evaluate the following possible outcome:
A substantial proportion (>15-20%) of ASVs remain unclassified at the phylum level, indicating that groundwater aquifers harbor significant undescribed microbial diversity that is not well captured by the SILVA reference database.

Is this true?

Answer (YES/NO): NO